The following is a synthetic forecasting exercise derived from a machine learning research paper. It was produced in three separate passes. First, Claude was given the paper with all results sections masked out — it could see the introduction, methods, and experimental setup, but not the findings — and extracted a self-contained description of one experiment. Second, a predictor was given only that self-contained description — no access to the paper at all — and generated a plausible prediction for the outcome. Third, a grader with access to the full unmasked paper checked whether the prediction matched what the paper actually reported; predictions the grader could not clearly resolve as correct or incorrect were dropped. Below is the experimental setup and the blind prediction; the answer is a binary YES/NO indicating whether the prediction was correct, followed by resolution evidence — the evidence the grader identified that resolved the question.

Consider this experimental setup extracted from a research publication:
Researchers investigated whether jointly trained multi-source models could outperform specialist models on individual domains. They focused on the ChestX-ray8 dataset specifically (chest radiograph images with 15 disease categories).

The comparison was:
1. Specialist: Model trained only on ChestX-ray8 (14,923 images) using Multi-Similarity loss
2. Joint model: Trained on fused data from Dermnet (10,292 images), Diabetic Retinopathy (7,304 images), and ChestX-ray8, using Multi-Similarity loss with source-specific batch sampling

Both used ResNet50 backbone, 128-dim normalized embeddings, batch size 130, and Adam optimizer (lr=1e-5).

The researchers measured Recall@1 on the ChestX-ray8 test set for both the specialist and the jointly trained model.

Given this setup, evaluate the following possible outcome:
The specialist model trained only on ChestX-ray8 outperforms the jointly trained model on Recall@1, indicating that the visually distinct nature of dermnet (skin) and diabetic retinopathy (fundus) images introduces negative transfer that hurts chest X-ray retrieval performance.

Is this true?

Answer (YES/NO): NO